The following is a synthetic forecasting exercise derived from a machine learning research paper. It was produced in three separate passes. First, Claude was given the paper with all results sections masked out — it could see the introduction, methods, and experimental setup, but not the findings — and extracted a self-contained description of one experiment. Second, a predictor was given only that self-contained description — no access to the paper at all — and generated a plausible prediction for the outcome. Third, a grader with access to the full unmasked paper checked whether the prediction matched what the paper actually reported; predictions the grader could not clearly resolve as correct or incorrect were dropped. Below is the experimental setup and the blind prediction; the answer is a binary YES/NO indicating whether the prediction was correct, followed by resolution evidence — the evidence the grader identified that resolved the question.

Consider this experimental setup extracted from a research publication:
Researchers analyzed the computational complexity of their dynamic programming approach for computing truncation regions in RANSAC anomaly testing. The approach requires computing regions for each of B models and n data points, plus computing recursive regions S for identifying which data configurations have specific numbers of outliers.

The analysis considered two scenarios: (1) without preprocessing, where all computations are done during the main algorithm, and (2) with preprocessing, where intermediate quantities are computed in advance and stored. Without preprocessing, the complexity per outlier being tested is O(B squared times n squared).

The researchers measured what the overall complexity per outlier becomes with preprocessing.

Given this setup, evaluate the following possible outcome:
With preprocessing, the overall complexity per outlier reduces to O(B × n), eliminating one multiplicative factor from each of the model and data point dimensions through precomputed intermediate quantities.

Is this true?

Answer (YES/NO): NO